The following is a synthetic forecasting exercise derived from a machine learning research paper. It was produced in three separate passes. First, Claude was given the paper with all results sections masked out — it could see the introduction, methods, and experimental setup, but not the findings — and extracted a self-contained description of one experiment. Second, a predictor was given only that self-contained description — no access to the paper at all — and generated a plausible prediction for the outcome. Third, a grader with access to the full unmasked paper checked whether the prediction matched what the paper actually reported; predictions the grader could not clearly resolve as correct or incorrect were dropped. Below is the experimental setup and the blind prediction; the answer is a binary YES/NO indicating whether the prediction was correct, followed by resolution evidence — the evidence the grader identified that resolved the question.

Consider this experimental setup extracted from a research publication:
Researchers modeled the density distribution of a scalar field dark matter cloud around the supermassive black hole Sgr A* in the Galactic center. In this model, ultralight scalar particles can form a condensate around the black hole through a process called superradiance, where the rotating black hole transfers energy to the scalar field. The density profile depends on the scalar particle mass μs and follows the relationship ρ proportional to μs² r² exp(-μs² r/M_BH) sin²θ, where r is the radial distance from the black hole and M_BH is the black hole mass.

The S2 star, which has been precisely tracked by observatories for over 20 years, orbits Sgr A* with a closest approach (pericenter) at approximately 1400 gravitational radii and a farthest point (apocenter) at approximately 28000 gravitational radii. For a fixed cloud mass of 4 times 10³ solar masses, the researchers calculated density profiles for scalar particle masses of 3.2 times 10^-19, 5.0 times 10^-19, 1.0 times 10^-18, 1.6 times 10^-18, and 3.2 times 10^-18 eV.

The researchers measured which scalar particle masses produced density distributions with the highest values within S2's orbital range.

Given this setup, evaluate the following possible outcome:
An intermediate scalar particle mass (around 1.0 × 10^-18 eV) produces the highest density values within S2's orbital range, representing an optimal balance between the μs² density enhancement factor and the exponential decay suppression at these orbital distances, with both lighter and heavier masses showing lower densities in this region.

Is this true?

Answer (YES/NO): NO